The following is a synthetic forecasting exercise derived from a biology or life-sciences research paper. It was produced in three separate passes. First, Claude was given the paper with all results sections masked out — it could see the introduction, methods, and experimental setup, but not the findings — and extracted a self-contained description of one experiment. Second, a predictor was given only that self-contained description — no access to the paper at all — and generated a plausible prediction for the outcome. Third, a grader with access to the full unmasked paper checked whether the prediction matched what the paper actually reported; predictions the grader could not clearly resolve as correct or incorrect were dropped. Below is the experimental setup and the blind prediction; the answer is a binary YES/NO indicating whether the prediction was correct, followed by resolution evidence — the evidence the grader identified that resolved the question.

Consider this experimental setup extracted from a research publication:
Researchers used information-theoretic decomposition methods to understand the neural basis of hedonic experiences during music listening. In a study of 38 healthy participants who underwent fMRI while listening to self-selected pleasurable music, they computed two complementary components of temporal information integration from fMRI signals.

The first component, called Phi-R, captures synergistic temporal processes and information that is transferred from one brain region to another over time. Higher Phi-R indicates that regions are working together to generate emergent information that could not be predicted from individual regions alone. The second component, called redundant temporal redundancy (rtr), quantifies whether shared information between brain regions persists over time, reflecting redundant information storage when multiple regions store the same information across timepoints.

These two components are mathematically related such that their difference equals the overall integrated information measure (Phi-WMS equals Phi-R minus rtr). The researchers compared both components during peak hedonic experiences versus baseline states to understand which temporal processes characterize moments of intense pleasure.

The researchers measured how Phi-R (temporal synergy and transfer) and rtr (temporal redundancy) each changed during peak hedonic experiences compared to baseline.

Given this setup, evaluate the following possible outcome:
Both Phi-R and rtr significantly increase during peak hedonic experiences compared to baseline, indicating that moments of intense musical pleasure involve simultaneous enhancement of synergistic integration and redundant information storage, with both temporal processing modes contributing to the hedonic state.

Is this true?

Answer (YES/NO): NO